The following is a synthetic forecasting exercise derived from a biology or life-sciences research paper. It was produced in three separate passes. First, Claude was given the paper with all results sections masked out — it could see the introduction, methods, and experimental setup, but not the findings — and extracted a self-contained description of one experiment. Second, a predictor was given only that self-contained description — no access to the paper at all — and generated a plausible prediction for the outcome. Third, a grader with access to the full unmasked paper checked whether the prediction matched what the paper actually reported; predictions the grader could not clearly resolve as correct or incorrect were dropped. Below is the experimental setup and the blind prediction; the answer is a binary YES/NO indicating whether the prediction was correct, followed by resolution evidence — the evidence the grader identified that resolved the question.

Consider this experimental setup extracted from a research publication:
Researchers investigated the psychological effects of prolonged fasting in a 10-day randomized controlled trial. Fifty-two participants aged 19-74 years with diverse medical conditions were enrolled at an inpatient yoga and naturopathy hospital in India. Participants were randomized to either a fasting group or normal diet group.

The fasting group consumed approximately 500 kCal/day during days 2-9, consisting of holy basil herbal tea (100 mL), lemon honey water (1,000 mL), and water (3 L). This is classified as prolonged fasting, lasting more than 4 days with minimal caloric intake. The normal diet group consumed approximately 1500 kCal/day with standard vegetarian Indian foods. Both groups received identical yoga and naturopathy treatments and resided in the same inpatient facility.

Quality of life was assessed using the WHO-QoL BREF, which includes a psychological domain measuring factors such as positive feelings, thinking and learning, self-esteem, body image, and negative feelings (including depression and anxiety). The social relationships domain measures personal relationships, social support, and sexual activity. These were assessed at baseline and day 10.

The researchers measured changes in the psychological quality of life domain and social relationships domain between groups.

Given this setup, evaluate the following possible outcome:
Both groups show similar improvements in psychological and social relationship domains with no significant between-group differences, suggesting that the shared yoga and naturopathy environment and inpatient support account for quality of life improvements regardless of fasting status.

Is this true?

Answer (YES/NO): NO